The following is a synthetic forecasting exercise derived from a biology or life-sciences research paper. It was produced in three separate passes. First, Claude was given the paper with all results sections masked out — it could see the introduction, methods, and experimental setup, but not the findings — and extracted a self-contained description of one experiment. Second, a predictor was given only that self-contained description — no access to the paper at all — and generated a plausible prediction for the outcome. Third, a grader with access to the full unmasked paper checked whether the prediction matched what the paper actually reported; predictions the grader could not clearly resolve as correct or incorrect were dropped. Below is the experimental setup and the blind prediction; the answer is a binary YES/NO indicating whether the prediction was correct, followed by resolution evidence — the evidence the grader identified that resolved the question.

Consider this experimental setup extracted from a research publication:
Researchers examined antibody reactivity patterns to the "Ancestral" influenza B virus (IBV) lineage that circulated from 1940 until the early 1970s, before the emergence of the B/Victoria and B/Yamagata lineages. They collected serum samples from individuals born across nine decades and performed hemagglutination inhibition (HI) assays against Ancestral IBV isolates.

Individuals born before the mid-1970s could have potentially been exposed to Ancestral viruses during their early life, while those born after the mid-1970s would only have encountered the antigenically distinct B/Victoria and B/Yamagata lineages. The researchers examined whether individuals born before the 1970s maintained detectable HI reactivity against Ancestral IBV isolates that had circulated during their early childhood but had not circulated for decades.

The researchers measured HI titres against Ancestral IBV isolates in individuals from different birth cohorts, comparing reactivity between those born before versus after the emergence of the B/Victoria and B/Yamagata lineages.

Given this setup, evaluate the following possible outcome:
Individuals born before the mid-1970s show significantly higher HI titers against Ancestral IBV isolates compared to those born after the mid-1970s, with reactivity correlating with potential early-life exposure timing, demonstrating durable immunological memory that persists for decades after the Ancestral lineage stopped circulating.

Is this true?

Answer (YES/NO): YES